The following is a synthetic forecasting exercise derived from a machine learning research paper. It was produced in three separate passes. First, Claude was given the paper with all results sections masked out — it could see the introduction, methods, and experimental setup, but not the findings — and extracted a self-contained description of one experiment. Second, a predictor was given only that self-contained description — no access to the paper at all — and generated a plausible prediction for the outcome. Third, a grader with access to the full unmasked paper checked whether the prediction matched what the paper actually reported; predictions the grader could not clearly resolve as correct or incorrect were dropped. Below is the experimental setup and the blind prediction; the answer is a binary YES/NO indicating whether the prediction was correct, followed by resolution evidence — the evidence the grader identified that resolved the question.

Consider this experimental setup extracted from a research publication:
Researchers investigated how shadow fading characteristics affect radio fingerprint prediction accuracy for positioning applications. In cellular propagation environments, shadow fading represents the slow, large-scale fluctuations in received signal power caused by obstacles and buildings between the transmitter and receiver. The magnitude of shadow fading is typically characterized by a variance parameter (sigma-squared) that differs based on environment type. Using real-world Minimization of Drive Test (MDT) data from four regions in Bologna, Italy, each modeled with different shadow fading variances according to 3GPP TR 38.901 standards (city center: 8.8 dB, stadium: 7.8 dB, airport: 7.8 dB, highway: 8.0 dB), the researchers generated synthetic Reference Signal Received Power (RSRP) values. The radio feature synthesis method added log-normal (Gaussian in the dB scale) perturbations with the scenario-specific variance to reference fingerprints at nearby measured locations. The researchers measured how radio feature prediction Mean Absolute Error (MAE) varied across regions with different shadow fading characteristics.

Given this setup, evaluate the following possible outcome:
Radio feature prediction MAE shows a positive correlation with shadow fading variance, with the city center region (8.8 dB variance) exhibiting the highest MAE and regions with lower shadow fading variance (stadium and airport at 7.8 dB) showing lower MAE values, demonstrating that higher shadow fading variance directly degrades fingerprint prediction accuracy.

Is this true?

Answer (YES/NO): NO